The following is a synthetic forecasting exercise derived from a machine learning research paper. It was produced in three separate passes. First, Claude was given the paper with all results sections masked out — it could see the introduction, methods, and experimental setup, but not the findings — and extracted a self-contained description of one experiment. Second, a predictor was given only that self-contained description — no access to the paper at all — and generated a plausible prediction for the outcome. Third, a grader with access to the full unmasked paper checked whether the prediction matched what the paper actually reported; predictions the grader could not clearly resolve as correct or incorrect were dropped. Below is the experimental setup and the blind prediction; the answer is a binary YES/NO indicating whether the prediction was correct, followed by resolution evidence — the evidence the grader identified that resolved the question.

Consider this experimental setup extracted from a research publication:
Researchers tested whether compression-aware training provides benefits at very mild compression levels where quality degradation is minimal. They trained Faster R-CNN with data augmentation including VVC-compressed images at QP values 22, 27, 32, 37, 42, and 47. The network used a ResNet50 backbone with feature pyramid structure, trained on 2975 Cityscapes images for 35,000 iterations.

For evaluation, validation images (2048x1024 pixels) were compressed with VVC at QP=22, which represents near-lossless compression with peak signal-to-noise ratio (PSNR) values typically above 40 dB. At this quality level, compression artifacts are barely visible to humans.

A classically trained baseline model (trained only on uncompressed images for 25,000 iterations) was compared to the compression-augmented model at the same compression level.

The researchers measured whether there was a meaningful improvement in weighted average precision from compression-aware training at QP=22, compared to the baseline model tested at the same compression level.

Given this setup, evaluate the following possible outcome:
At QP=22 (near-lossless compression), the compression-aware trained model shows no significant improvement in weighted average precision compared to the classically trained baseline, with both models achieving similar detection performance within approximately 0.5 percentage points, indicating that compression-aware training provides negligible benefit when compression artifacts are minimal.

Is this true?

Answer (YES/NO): NO